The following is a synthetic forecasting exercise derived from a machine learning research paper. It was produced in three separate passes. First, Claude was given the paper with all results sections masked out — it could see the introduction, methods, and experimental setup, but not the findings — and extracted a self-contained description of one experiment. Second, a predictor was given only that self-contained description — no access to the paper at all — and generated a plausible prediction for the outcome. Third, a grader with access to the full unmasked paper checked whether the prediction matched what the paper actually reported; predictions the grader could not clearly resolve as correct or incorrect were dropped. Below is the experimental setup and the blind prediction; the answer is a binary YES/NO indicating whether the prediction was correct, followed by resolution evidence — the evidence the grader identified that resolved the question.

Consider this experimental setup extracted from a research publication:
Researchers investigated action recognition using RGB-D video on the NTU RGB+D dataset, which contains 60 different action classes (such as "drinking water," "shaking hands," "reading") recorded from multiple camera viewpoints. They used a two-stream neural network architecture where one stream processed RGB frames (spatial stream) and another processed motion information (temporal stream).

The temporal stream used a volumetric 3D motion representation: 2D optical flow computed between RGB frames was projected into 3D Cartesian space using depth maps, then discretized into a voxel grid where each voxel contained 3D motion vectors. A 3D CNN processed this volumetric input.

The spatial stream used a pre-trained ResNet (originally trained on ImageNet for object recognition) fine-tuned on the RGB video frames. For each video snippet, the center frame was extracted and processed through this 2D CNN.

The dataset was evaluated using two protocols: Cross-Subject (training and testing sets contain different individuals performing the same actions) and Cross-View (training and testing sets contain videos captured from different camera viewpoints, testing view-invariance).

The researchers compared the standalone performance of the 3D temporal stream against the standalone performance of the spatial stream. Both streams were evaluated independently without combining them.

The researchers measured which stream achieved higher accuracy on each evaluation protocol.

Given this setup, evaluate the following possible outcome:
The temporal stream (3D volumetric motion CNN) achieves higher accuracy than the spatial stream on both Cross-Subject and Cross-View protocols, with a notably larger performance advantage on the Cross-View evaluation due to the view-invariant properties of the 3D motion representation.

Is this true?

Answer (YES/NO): NO